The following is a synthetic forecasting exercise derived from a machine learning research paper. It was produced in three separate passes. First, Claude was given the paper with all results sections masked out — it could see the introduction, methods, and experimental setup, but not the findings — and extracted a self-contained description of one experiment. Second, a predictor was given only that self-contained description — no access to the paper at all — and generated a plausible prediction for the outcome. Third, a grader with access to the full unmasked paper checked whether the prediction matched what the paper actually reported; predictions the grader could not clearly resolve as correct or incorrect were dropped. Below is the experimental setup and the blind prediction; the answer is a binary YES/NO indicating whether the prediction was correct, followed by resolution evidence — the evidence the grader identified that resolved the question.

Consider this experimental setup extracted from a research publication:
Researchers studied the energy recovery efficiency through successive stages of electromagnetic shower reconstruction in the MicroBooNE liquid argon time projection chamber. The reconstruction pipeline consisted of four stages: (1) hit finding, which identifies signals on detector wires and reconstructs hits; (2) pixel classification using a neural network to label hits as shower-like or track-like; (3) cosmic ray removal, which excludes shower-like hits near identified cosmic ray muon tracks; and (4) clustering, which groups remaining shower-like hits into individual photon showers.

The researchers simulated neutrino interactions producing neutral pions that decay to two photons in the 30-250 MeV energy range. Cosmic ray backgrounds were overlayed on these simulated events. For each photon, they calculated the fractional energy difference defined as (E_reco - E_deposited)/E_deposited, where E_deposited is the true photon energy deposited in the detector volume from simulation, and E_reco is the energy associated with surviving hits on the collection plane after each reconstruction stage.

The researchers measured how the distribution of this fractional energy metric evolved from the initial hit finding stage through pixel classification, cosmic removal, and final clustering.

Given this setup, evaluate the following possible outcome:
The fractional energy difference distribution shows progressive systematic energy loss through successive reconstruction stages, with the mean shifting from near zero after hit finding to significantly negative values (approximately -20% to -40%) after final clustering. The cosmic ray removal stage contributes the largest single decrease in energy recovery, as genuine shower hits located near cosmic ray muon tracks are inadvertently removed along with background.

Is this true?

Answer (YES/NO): NO